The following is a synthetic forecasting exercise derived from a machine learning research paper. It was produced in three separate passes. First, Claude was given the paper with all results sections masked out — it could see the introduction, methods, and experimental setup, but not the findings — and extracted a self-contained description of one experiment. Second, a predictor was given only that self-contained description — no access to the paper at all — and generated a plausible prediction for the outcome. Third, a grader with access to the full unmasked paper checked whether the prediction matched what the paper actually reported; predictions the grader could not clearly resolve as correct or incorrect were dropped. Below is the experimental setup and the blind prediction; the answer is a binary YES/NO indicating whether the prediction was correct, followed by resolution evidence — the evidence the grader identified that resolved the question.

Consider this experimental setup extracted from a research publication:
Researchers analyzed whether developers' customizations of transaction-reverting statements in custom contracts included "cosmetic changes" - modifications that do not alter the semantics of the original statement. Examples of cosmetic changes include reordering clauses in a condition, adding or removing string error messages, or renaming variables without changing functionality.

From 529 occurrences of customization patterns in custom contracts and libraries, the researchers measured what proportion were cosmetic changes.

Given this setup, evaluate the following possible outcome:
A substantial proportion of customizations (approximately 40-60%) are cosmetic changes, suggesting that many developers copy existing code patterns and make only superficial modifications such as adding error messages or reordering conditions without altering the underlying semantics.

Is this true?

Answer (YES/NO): NO